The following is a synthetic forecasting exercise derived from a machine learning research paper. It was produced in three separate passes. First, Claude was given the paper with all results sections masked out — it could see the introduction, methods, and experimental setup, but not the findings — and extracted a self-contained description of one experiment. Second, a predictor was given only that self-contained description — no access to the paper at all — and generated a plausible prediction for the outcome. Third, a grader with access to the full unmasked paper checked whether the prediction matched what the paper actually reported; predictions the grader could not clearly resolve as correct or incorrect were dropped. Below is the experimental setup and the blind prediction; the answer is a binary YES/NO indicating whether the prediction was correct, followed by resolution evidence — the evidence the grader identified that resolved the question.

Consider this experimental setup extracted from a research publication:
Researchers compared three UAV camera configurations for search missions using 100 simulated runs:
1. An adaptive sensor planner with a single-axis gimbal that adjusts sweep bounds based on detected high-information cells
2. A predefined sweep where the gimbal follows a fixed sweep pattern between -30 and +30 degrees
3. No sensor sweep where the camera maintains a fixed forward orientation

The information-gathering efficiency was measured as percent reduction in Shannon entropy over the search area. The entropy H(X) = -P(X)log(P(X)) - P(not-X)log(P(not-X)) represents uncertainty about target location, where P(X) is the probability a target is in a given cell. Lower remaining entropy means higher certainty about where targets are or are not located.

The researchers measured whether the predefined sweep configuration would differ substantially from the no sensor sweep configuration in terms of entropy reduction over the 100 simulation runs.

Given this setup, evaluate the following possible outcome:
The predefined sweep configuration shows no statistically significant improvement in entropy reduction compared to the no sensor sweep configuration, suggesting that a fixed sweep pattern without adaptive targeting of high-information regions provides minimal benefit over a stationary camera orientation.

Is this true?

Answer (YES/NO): NO